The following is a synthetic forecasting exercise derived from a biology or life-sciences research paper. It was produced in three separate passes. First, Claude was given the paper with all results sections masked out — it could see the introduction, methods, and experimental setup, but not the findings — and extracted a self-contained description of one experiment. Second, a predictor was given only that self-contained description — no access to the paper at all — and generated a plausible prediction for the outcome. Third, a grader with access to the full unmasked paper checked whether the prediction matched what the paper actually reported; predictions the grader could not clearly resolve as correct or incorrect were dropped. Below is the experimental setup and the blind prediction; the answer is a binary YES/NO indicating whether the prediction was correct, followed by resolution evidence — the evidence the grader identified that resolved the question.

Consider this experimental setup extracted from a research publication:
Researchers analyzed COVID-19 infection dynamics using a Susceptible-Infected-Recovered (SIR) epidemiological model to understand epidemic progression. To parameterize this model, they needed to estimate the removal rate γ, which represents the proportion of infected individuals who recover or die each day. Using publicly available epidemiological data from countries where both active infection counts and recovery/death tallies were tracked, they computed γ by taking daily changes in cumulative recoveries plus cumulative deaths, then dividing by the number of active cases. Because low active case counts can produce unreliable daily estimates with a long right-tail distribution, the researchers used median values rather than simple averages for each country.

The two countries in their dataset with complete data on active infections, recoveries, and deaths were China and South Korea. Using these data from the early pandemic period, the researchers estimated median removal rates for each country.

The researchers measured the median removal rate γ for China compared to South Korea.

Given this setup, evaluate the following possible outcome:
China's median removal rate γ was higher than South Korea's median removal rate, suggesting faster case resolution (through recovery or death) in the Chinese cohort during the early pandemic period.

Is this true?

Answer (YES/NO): YES